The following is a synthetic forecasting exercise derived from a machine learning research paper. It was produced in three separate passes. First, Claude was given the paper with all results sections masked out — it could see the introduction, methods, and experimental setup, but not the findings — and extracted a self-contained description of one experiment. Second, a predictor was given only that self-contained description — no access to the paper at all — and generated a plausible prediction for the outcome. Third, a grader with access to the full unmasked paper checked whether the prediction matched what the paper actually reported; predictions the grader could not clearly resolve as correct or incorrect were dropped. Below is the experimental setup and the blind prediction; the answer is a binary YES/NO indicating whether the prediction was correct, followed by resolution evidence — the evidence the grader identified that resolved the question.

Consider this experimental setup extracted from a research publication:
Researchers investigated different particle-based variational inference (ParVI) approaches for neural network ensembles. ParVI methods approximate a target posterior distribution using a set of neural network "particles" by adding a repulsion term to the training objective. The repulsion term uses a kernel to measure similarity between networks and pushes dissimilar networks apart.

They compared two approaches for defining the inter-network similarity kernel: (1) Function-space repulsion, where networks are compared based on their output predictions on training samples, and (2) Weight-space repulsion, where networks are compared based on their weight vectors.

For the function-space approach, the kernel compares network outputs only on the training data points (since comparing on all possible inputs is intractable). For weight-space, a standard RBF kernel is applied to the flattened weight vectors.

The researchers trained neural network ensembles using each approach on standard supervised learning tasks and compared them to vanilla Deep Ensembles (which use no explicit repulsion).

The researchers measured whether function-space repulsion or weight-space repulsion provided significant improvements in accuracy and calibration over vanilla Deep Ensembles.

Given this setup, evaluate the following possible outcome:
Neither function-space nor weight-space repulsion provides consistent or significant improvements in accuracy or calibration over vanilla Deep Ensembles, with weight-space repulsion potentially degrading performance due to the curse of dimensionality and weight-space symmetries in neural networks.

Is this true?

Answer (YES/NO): YES